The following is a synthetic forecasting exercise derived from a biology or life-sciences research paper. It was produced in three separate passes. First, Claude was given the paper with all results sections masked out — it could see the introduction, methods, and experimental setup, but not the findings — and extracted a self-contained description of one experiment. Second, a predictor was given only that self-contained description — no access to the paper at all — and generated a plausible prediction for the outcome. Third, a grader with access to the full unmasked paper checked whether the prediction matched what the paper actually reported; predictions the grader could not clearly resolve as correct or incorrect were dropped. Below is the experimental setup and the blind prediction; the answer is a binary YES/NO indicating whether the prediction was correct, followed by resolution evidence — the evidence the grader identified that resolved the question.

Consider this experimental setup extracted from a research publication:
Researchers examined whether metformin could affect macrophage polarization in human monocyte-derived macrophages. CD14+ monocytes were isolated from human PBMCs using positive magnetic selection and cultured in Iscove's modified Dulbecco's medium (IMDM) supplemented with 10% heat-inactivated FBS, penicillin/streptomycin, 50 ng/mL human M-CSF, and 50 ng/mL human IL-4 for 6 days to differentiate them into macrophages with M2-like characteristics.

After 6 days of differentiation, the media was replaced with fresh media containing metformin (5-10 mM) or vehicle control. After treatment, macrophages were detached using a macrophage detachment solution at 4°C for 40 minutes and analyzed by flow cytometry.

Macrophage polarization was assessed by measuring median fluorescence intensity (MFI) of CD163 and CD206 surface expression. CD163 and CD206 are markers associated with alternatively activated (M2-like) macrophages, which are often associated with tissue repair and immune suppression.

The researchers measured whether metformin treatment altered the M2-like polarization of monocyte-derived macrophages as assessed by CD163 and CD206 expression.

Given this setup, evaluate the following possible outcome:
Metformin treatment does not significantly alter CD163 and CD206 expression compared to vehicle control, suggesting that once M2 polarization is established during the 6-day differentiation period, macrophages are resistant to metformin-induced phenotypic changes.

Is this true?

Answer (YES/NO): NO